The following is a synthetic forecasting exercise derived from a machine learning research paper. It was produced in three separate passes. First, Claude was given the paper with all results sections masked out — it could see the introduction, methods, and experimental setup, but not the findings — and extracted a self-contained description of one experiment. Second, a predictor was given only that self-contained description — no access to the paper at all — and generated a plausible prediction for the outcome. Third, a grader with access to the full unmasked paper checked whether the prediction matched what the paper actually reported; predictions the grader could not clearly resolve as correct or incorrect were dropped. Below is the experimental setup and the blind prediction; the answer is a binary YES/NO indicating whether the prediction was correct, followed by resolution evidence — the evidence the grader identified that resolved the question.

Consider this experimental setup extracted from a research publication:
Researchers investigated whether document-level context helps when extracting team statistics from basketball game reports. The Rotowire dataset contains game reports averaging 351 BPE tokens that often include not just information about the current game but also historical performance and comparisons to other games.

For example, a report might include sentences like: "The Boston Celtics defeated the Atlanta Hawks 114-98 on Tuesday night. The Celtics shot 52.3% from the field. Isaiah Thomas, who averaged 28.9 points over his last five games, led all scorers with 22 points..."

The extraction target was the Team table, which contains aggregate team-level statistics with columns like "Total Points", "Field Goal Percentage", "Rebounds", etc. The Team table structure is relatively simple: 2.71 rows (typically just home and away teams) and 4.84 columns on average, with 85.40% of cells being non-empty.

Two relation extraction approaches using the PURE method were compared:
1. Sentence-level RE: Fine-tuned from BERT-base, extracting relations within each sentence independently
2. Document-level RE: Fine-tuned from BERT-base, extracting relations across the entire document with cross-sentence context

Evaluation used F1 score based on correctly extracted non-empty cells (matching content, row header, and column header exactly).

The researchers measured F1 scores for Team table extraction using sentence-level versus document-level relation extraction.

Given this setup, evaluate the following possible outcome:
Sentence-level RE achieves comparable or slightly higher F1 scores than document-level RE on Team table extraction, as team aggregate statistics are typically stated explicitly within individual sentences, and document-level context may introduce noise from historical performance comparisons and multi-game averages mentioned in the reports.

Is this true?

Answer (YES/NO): YES